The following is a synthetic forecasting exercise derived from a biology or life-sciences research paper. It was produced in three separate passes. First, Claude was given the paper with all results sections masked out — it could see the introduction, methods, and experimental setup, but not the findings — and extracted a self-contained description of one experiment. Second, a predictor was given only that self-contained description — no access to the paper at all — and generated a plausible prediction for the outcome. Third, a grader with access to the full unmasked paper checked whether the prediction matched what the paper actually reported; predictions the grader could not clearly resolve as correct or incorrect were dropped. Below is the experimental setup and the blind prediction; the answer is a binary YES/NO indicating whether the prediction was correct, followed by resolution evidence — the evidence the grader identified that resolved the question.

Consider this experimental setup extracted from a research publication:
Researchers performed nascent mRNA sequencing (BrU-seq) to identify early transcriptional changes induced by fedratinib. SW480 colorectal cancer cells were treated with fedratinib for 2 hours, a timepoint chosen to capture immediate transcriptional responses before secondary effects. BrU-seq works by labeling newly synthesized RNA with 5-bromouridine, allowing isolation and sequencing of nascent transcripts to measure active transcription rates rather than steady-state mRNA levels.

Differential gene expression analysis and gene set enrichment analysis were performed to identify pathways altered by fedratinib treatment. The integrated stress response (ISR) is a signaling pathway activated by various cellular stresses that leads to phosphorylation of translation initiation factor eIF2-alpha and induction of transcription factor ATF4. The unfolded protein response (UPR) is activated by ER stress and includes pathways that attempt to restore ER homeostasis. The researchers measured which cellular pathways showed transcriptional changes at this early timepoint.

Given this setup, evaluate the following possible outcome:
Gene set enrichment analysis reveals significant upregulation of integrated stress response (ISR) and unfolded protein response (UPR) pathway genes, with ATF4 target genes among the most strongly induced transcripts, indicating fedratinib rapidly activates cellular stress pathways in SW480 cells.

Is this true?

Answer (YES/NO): YES